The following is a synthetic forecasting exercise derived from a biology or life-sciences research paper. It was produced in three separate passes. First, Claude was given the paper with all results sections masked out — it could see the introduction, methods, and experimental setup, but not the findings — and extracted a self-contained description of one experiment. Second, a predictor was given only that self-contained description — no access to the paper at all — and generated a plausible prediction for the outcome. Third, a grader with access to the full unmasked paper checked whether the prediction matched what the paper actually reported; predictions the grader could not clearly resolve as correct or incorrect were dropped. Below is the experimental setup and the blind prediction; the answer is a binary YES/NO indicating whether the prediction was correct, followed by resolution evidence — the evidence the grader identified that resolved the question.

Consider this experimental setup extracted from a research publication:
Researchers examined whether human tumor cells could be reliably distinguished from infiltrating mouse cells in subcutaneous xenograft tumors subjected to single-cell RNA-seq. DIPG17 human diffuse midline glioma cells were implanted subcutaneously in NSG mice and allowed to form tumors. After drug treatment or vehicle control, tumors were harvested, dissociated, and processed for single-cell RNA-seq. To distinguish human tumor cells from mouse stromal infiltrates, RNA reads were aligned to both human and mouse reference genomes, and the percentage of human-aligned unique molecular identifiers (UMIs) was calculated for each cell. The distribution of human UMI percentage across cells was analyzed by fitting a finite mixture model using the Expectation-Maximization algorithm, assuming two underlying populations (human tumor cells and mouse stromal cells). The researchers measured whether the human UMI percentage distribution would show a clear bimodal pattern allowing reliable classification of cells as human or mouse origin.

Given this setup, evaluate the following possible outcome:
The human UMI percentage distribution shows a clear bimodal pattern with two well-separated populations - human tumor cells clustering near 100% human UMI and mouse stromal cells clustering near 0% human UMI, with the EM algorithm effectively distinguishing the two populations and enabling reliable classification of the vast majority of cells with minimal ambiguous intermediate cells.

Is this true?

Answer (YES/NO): NO